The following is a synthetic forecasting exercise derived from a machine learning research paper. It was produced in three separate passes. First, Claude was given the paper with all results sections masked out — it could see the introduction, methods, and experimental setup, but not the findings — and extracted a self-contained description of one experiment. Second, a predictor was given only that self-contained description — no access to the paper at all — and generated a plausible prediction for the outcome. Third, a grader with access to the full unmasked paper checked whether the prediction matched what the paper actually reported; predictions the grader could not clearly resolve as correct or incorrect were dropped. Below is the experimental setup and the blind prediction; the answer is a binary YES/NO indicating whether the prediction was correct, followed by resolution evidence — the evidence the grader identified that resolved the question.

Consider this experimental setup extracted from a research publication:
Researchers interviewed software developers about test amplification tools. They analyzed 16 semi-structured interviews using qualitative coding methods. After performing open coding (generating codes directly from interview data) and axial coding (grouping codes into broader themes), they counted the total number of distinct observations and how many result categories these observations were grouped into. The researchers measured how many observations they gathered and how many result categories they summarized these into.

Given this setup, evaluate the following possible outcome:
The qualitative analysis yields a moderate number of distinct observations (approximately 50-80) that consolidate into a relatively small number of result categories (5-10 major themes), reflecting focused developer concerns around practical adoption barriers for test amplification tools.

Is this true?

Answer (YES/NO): NO